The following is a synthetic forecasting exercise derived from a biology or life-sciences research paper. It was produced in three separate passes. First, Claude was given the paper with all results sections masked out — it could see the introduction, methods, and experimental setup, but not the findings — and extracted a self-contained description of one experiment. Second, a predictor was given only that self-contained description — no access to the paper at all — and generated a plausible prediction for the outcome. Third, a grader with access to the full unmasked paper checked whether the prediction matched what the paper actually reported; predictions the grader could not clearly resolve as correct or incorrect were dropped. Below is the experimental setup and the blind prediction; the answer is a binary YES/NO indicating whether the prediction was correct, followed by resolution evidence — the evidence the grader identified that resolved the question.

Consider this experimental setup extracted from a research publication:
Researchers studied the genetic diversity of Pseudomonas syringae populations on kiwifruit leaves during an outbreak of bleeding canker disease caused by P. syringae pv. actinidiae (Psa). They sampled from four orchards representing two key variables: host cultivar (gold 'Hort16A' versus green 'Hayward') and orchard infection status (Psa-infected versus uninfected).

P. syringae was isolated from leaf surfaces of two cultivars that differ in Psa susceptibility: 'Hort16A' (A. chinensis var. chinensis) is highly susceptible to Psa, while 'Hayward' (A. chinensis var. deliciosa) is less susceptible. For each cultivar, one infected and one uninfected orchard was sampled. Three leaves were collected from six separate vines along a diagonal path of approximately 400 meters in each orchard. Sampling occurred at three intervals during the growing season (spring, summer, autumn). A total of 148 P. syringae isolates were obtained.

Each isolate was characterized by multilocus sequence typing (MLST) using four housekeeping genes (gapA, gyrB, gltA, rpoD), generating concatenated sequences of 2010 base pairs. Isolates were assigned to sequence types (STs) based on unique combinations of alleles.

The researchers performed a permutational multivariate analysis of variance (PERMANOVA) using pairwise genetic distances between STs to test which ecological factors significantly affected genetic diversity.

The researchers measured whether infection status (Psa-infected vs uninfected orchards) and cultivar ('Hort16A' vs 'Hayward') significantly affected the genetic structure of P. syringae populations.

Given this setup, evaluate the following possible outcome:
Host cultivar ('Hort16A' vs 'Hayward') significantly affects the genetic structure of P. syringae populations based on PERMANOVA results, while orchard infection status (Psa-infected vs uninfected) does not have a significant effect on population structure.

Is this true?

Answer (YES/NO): NO